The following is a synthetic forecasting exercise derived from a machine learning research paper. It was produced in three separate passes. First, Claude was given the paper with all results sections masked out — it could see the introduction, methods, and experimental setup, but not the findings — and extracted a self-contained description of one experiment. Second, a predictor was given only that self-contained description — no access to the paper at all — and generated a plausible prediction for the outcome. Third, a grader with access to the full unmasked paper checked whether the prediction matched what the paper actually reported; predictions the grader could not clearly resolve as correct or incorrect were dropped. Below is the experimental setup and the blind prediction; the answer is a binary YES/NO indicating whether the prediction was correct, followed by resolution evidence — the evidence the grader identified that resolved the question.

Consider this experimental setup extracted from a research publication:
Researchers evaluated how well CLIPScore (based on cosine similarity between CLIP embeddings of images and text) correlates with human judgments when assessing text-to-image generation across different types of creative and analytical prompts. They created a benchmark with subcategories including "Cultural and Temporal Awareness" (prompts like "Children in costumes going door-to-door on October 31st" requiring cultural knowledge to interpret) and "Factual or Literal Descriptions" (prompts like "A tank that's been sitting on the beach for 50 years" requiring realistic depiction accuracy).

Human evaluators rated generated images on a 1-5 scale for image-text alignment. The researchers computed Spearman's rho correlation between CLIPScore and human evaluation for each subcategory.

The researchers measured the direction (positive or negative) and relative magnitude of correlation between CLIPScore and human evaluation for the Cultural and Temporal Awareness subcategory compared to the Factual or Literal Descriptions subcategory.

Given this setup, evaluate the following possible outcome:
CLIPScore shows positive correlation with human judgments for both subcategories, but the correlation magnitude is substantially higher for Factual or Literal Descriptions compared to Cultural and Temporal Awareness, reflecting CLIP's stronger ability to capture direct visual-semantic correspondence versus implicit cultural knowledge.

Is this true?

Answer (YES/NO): NO